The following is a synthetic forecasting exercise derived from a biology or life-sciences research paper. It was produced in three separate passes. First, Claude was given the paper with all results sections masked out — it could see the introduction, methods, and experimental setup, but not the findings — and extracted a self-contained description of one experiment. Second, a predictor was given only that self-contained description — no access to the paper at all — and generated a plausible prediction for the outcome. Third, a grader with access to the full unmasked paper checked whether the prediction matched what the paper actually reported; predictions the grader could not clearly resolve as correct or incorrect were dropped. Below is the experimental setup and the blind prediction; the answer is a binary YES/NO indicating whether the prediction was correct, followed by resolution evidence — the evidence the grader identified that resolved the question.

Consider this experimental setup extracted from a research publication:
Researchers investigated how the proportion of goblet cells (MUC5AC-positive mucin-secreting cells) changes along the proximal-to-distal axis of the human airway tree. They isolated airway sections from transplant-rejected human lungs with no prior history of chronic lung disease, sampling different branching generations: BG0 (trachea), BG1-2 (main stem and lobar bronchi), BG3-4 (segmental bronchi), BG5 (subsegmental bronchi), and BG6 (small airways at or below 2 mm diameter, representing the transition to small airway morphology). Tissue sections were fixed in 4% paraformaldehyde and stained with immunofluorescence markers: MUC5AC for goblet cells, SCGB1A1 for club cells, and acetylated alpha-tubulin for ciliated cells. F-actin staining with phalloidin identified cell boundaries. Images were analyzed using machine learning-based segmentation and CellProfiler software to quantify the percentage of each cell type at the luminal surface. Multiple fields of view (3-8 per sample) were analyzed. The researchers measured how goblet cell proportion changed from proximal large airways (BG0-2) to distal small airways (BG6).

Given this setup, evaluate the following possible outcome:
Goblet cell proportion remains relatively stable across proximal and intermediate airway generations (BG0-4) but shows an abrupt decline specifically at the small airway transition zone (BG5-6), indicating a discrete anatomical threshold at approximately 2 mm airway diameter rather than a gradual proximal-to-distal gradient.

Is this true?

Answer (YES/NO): NO